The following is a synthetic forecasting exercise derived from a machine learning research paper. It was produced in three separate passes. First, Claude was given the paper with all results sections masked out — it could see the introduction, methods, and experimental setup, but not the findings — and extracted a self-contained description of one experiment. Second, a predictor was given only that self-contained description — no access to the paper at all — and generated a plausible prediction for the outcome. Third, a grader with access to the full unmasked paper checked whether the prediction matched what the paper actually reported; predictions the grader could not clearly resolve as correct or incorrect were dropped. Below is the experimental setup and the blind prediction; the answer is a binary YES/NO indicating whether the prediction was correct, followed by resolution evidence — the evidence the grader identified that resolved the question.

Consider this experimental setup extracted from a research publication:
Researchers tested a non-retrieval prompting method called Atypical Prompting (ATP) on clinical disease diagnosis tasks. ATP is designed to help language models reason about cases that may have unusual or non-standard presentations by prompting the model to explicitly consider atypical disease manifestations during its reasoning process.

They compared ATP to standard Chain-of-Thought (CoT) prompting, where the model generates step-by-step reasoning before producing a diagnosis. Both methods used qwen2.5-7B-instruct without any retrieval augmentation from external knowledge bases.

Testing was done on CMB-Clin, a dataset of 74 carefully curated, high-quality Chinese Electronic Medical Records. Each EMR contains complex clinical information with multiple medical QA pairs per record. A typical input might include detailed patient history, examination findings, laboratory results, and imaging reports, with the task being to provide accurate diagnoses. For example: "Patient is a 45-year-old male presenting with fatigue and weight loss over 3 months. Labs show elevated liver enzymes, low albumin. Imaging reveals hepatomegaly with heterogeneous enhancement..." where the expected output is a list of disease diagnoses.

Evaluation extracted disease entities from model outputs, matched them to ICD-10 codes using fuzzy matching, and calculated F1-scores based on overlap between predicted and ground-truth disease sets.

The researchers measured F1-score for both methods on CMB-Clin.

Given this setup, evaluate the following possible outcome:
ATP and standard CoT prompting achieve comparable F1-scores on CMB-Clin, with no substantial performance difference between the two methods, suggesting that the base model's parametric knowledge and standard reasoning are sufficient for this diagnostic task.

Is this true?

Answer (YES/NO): NO